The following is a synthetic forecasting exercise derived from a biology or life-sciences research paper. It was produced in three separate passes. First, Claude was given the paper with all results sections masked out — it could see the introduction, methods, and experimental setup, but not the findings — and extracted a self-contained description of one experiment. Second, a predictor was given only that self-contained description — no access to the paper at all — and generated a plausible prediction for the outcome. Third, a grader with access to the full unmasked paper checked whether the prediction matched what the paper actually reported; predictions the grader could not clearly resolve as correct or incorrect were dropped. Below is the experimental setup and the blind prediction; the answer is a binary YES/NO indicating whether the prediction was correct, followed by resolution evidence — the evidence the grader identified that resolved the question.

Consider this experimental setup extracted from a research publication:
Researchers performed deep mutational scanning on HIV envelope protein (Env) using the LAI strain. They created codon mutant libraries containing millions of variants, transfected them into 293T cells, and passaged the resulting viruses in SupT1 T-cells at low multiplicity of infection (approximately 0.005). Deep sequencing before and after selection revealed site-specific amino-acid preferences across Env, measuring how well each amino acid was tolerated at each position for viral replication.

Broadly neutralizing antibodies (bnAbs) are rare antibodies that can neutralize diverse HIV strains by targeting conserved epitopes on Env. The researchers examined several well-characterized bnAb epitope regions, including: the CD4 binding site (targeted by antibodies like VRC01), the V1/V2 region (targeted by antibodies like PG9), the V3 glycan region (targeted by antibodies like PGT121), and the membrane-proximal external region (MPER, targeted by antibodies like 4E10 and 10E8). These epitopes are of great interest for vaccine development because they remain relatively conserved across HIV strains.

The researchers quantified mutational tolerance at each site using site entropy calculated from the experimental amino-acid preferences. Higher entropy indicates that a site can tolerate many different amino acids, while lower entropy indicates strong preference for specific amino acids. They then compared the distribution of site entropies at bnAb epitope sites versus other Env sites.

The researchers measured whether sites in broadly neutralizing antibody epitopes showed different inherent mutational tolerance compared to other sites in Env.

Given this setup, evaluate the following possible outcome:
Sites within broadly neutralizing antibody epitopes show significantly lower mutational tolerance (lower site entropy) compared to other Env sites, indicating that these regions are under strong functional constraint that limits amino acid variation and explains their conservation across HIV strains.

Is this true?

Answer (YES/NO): YES